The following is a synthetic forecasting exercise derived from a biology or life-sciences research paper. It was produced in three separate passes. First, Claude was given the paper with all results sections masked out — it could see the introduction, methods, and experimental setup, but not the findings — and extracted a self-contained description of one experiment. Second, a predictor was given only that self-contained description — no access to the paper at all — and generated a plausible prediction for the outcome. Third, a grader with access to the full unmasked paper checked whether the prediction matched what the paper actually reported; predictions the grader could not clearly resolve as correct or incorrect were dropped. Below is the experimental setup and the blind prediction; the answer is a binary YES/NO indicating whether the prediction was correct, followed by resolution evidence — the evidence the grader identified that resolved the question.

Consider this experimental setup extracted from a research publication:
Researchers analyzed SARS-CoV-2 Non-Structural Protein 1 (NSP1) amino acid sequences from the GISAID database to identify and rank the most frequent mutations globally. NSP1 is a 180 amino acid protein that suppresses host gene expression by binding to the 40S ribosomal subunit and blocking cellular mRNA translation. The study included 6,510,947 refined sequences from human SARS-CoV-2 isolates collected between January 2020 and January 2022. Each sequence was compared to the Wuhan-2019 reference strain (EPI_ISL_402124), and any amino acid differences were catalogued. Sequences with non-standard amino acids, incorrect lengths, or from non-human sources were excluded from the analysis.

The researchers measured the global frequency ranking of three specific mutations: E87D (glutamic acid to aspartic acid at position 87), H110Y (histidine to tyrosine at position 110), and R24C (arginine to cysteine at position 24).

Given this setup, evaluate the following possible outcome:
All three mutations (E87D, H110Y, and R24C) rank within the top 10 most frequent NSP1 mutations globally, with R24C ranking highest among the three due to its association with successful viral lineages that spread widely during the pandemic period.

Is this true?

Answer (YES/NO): NO